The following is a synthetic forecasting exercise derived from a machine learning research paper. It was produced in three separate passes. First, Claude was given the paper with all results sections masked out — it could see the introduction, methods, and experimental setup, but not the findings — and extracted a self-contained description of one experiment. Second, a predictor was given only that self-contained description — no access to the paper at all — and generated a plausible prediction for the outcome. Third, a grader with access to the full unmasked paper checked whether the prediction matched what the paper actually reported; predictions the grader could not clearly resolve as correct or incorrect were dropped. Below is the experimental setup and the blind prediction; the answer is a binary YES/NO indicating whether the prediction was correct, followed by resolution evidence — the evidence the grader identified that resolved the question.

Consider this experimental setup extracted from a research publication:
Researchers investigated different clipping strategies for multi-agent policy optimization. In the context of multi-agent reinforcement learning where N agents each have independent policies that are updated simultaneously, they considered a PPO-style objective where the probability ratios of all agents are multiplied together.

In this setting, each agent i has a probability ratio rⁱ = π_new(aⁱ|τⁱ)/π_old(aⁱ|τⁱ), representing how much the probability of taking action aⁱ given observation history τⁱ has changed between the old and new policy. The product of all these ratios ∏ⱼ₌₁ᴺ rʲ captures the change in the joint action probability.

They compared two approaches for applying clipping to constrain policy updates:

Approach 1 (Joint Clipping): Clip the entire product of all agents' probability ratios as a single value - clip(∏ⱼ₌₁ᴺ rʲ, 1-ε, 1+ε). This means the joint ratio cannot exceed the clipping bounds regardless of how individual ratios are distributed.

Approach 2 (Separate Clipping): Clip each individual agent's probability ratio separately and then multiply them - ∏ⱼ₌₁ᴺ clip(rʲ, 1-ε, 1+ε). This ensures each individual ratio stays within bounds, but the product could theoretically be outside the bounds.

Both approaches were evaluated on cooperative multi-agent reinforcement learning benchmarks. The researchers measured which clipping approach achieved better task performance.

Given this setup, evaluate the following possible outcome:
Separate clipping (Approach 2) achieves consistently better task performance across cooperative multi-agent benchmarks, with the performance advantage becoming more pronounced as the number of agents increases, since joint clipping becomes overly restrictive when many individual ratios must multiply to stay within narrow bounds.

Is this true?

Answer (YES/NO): NO